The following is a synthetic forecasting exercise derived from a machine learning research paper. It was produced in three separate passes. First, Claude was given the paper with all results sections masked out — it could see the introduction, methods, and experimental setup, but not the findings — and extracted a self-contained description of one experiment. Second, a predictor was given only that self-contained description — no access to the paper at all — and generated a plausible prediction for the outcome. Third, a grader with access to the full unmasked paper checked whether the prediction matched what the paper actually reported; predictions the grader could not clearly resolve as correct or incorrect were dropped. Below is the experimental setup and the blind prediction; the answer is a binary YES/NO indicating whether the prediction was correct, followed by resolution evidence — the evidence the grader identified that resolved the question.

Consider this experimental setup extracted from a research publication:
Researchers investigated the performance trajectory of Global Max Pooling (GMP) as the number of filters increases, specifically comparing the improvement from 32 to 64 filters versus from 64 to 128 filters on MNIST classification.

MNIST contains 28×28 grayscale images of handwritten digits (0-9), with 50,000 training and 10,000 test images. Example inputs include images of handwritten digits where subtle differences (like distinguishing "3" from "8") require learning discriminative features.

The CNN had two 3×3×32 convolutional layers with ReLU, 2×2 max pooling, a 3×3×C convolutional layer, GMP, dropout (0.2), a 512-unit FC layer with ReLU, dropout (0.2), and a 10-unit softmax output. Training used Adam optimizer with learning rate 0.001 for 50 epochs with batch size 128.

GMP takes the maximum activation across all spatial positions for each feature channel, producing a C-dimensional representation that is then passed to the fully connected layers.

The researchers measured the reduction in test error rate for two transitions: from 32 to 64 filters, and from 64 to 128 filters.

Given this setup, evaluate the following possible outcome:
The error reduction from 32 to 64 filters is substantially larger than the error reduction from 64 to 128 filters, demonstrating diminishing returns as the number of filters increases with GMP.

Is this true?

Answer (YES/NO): YES